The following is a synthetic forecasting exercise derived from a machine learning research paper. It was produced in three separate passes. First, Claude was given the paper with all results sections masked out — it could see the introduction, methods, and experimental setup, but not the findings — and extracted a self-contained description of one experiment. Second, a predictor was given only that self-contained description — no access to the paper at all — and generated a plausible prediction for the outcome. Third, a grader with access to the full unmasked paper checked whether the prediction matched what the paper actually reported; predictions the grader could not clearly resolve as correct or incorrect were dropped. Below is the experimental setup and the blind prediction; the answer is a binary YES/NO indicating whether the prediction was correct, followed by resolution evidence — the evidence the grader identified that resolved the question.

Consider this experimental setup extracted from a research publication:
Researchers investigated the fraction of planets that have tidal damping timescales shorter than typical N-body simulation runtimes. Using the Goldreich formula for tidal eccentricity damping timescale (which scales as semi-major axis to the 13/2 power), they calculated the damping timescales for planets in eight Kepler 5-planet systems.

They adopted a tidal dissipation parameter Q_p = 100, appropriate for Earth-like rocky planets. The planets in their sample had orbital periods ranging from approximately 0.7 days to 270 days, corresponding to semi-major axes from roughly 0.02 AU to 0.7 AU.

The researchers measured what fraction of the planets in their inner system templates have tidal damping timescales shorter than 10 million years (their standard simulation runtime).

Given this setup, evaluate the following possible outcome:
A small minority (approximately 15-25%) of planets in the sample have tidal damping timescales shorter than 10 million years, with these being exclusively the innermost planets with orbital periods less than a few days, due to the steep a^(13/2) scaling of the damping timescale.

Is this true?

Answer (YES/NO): NO